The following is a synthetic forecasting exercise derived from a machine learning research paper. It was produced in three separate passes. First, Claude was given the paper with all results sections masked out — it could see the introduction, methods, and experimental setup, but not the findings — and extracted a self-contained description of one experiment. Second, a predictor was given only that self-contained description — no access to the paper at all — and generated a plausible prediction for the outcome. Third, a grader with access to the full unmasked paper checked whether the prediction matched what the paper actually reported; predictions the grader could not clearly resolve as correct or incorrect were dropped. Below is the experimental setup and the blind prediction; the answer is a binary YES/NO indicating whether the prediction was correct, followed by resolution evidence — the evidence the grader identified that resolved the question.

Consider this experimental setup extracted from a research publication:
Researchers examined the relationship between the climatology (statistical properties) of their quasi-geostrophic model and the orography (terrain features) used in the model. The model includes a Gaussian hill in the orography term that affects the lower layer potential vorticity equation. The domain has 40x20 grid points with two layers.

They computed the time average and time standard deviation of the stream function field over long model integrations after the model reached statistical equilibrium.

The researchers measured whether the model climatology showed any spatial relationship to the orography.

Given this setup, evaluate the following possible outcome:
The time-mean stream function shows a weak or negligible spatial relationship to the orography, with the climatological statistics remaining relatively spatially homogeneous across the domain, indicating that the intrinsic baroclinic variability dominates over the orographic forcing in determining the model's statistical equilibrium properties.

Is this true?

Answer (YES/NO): NO